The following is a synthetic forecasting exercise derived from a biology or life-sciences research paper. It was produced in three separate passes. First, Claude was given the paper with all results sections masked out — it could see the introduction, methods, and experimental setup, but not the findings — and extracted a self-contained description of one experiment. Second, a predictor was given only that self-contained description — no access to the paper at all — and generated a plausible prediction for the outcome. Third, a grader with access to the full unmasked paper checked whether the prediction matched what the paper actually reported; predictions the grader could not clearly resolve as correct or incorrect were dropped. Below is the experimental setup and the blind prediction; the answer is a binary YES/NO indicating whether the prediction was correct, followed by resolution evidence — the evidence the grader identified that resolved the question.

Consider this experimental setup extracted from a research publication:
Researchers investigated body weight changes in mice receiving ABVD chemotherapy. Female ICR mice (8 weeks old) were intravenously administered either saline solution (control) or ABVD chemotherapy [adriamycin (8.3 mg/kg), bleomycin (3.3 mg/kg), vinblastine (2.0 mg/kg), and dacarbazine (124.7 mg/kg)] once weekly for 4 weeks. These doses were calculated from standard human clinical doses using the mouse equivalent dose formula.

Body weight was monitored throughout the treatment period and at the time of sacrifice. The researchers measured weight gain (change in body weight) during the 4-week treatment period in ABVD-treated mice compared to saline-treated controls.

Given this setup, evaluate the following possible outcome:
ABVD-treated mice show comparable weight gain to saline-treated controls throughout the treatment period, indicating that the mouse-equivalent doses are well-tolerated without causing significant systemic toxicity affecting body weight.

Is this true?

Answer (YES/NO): NO